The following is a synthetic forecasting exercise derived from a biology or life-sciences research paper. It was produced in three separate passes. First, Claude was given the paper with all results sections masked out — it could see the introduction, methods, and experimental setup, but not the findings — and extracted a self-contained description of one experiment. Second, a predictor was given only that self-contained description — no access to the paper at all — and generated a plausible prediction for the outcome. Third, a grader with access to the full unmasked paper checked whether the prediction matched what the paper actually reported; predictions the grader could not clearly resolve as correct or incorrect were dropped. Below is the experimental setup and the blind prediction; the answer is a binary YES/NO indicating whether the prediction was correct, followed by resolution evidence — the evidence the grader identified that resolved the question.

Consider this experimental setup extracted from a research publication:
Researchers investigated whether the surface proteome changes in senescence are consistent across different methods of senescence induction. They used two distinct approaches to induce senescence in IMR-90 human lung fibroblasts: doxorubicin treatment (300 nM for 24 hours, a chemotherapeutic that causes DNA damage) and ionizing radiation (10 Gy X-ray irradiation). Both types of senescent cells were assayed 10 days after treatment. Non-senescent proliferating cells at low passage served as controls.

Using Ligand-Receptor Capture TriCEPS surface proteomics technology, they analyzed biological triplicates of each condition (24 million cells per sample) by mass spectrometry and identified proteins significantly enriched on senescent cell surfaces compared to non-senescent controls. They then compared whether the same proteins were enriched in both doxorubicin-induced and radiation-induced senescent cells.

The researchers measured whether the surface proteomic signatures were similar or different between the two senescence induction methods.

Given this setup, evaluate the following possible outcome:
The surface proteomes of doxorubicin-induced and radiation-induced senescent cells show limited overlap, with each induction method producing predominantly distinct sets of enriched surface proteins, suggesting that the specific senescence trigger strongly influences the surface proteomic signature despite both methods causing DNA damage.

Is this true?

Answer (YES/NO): NO